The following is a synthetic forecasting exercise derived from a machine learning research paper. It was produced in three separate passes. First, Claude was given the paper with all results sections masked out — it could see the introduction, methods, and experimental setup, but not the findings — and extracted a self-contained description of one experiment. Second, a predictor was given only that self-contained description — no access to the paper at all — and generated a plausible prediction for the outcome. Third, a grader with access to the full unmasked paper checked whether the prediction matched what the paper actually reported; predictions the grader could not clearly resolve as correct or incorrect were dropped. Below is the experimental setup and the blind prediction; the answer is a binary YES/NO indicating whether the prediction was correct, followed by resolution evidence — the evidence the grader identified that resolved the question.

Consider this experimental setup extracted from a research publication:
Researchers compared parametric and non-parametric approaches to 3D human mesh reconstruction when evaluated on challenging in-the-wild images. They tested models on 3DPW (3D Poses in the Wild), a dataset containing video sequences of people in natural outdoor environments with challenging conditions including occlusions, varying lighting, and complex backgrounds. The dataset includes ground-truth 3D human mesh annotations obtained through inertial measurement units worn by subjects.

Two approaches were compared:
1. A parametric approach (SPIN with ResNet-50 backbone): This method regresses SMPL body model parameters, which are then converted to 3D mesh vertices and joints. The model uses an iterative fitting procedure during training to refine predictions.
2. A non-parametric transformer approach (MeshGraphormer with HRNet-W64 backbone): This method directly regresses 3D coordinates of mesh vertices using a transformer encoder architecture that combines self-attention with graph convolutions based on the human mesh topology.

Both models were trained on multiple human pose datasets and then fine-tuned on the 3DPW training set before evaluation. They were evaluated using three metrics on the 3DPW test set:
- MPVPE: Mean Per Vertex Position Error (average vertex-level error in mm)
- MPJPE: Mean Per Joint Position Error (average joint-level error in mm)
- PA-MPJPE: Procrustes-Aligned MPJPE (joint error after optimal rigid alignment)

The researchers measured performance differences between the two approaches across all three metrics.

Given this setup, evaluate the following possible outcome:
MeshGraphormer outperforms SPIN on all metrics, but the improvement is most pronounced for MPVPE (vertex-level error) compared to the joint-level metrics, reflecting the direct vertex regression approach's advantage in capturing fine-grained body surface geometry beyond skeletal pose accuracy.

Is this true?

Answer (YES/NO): NO